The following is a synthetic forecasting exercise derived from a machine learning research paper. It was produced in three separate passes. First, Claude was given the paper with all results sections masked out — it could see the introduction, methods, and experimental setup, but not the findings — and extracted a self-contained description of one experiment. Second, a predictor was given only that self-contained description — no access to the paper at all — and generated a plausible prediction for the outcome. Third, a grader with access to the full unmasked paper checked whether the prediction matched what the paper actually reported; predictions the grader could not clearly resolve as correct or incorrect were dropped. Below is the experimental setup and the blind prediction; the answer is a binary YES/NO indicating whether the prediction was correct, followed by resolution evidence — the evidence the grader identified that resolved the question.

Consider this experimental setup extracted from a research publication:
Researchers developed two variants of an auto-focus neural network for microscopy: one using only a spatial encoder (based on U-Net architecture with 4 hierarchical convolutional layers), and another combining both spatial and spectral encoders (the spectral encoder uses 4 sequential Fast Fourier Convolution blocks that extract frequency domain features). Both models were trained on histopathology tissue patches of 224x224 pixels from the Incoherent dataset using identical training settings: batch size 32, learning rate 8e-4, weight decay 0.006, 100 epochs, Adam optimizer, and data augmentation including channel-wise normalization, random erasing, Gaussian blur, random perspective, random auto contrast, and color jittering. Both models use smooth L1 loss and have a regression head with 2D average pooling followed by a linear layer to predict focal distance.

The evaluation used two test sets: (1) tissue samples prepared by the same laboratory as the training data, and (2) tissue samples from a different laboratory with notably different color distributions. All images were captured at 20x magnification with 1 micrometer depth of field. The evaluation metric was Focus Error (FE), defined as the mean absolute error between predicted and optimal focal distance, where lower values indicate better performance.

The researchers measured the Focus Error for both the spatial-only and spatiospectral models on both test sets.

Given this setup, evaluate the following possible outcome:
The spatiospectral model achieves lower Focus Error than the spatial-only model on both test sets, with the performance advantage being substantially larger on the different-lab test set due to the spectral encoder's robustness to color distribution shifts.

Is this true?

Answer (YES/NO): NO